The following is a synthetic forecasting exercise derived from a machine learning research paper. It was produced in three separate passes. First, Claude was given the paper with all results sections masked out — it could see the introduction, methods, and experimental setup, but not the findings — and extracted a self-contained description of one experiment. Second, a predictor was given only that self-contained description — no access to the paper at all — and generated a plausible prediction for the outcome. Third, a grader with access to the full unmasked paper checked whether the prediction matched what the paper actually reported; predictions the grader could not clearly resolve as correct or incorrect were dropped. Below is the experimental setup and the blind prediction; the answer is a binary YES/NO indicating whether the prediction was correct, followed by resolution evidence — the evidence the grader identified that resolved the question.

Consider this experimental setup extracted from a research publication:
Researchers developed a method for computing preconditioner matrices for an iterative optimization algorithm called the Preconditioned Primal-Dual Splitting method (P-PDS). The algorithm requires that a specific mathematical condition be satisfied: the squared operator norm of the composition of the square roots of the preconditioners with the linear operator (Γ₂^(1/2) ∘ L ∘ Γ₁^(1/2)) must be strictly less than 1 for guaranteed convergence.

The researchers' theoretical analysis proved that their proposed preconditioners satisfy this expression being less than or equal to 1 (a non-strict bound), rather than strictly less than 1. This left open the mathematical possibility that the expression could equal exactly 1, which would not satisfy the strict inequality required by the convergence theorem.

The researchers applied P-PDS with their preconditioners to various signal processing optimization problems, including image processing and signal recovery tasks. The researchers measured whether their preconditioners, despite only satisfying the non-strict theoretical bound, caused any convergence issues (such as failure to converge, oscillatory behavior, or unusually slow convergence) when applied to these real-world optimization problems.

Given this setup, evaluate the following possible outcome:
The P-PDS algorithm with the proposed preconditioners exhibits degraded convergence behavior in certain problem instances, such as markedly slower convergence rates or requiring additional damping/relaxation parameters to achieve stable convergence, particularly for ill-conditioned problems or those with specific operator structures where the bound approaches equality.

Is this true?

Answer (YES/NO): NO